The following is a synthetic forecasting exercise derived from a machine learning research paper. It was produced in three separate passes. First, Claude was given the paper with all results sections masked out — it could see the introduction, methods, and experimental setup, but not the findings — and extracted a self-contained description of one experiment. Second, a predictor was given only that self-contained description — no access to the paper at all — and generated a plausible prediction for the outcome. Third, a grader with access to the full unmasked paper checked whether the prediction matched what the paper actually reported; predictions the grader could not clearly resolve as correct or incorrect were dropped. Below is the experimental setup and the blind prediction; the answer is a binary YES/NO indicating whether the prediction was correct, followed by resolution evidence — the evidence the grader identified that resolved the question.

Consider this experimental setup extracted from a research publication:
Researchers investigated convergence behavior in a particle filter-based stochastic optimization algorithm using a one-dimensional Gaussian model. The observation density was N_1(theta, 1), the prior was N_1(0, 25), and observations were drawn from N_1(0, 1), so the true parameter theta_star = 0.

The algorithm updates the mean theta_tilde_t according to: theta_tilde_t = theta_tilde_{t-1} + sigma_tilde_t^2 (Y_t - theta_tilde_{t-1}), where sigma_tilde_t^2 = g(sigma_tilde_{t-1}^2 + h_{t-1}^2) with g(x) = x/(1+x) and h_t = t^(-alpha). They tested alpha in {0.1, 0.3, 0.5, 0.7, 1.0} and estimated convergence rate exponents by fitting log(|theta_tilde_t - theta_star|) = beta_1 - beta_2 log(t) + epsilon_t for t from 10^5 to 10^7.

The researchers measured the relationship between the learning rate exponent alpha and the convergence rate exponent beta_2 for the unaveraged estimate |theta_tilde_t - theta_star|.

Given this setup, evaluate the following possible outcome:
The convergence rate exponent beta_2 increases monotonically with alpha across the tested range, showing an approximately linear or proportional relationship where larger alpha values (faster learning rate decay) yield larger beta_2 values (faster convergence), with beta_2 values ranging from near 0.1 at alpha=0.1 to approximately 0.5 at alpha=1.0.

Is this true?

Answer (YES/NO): NO